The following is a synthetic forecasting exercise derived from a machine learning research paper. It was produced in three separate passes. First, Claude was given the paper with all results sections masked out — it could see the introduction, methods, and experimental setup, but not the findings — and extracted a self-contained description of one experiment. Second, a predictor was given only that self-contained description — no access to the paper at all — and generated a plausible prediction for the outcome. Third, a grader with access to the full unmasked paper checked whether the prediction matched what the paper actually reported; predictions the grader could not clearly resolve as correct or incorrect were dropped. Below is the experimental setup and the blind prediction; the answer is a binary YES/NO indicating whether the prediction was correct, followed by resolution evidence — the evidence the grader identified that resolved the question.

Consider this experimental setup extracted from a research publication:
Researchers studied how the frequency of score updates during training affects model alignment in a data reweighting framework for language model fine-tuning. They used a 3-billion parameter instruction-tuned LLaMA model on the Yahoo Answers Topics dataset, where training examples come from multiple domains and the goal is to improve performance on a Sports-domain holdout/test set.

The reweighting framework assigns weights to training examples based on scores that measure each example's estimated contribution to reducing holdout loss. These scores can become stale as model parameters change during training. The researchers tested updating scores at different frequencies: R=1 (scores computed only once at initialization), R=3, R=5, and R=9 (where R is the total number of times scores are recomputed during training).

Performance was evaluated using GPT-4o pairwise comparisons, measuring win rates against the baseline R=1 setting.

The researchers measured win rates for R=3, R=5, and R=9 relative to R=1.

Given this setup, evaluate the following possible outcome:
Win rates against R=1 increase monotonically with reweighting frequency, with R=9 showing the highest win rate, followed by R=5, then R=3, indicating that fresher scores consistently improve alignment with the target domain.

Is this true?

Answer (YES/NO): NO